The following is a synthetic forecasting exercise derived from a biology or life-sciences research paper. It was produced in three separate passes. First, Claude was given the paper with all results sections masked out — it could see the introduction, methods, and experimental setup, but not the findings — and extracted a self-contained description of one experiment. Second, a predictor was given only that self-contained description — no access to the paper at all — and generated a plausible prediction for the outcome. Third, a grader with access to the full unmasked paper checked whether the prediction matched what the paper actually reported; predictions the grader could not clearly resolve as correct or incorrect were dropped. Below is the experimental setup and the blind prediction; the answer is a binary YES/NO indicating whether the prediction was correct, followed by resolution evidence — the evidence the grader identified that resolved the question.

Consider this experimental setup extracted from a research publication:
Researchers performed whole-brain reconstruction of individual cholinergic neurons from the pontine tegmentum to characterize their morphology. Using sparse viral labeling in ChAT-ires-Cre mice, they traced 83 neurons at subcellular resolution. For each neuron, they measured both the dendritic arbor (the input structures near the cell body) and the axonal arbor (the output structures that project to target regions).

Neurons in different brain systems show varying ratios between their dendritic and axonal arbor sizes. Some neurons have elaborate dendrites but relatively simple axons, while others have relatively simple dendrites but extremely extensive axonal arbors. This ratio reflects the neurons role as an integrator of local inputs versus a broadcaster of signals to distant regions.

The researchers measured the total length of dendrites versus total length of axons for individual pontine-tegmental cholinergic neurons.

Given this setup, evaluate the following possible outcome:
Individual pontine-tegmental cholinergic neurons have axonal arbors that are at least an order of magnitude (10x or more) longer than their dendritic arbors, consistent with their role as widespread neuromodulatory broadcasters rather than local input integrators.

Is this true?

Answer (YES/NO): YES